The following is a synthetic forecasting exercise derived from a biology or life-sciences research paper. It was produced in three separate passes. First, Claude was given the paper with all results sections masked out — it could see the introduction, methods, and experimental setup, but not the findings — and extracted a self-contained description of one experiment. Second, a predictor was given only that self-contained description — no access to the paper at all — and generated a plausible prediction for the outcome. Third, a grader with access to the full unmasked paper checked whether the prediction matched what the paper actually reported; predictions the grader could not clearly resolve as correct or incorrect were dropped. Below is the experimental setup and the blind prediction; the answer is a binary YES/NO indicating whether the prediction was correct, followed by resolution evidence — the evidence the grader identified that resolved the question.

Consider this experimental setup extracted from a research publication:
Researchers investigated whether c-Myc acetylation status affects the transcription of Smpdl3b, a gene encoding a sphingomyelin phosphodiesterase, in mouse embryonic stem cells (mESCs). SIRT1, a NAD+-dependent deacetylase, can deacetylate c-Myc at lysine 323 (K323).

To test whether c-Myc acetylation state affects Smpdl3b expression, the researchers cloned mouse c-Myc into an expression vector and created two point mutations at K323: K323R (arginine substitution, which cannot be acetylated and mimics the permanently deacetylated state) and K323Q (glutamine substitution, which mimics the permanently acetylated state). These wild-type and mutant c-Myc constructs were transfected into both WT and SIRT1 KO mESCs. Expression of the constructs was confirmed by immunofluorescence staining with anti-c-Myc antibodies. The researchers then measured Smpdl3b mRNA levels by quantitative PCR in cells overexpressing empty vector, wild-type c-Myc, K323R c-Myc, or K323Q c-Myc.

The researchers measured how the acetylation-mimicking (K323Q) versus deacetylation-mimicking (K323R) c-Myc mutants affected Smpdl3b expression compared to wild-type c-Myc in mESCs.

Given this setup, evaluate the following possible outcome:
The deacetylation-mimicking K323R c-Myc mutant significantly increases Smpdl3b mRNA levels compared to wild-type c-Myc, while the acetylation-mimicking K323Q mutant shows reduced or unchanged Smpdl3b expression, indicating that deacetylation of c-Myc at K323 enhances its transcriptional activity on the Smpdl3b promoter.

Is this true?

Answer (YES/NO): YES